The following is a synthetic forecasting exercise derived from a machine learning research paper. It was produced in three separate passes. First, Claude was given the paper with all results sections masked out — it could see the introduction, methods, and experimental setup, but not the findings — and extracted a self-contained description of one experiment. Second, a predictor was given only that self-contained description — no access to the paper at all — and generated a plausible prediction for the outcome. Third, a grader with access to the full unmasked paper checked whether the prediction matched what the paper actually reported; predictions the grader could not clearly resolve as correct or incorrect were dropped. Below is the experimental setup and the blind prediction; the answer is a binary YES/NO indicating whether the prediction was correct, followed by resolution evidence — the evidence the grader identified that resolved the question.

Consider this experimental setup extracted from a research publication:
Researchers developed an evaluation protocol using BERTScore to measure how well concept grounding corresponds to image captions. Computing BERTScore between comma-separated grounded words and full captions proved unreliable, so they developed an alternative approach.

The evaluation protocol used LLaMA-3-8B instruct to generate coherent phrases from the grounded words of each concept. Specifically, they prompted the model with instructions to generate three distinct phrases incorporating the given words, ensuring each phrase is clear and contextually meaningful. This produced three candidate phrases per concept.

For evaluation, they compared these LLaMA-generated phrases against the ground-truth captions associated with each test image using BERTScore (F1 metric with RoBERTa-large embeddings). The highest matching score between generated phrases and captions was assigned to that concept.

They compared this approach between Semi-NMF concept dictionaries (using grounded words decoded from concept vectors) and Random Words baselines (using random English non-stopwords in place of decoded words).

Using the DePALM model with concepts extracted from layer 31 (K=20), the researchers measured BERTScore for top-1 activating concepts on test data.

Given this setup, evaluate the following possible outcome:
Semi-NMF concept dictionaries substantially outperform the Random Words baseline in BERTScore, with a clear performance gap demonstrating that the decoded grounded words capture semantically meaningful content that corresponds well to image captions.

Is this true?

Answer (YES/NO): YES